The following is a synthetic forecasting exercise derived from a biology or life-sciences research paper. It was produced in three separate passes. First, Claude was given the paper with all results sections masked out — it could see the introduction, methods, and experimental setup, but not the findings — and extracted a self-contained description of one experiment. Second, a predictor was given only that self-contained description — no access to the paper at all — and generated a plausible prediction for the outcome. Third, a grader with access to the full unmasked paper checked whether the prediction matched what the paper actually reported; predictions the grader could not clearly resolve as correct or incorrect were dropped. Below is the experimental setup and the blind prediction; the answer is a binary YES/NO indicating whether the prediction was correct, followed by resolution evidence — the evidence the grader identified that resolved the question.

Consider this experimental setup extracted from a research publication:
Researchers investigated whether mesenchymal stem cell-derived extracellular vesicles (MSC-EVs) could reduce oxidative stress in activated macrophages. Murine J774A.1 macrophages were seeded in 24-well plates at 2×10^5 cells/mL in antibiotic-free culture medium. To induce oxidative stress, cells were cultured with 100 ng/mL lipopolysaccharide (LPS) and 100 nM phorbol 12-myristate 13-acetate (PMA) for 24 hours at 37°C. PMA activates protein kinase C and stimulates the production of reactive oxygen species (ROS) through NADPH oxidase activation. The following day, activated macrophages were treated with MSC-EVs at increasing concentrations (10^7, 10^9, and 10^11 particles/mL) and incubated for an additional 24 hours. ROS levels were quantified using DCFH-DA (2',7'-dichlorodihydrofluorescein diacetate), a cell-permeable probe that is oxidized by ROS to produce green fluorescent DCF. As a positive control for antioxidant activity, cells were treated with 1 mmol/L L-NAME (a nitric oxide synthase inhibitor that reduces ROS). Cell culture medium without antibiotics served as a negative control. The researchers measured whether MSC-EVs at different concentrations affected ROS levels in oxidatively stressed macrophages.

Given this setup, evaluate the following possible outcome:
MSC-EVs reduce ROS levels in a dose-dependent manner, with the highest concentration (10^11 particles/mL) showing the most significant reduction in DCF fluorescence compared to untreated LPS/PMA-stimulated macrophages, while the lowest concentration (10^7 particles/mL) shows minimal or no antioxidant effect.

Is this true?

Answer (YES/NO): NO